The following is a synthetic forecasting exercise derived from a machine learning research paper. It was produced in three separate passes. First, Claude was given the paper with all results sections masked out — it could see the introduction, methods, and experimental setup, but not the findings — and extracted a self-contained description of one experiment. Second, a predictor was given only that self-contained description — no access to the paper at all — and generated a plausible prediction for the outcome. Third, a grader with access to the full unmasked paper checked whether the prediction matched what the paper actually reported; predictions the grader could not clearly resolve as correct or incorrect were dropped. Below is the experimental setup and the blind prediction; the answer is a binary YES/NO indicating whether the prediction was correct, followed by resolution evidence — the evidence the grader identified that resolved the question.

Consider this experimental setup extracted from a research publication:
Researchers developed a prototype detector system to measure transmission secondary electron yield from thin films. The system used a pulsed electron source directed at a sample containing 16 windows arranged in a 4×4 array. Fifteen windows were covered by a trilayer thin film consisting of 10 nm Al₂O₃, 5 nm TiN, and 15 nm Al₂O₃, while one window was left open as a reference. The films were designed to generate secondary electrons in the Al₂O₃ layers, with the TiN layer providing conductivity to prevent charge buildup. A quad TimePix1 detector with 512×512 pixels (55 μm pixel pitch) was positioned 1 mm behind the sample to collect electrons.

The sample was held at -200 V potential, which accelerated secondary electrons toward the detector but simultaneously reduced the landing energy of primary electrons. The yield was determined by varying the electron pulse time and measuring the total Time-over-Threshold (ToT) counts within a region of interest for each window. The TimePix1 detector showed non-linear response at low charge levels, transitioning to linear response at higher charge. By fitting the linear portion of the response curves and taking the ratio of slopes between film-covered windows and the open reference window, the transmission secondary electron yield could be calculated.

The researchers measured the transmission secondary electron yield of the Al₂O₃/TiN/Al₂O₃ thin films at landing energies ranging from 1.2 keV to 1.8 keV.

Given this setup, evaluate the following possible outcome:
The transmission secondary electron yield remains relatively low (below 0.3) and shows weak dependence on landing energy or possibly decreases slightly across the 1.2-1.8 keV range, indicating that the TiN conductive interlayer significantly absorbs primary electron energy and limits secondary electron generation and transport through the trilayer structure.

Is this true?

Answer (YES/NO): NO